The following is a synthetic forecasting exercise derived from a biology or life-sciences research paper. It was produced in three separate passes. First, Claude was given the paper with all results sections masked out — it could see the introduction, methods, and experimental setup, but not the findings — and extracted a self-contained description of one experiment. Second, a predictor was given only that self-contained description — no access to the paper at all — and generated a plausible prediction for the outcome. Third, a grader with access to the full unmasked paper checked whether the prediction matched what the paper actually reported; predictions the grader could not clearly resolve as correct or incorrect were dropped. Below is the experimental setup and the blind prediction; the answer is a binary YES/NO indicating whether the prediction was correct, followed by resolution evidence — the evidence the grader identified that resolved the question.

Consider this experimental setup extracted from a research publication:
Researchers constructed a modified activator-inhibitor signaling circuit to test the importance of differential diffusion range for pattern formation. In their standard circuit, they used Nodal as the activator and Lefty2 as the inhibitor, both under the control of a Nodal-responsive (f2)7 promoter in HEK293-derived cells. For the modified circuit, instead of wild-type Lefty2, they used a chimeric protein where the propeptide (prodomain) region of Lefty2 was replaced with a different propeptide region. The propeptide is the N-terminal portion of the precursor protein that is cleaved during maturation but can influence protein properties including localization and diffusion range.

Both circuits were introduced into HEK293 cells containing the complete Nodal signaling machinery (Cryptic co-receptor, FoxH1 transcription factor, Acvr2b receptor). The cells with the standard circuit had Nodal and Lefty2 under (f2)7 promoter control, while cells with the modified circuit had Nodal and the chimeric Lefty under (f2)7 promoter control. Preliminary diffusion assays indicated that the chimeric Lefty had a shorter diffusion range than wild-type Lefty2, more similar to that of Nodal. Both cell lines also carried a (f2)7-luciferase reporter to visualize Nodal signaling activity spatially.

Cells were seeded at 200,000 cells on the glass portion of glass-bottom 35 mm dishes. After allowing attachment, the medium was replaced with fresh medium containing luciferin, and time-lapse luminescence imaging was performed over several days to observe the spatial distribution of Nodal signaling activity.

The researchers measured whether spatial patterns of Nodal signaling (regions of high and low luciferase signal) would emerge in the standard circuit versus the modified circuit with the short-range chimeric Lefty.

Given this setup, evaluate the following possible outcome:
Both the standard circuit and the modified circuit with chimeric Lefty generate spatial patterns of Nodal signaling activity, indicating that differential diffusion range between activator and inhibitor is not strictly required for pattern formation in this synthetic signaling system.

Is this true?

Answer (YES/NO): NO